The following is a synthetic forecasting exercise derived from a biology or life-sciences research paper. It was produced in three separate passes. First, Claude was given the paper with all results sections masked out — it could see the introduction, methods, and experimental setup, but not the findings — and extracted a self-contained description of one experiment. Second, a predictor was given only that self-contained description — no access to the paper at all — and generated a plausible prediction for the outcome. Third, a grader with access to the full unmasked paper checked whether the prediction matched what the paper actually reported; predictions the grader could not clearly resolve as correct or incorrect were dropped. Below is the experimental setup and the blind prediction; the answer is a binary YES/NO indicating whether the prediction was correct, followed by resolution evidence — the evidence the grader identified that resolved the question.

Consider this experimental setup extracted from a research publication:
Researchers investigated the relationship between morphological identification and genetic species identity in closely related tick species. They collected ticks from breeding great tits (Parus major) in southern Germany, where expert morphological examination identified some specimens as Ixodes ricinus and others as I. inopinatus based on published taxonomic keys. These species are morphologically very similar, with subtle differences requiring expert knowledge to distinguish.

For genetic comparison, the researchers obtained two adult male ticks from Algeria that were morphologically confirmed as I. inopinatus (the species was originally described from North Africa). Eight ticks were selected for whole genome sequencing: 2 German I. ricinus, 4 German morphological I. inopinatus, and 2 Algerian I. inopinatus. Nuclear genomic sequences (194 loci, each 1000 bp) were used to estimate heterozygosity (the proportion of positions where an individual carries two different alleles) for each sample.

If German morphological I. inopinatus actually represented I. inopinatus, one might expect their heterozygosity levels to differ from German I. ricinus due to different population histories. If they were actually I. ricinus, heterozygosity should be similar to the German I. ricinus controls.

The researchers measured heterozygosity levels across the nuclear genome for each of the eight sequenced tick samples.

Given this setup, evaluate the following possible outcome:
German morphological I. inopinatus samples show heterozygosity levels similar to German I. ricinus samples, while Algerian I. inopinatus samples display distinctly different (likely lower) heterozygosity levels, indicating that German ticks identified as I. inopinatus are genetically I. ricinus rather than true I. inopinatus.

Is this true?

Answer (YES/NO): NO